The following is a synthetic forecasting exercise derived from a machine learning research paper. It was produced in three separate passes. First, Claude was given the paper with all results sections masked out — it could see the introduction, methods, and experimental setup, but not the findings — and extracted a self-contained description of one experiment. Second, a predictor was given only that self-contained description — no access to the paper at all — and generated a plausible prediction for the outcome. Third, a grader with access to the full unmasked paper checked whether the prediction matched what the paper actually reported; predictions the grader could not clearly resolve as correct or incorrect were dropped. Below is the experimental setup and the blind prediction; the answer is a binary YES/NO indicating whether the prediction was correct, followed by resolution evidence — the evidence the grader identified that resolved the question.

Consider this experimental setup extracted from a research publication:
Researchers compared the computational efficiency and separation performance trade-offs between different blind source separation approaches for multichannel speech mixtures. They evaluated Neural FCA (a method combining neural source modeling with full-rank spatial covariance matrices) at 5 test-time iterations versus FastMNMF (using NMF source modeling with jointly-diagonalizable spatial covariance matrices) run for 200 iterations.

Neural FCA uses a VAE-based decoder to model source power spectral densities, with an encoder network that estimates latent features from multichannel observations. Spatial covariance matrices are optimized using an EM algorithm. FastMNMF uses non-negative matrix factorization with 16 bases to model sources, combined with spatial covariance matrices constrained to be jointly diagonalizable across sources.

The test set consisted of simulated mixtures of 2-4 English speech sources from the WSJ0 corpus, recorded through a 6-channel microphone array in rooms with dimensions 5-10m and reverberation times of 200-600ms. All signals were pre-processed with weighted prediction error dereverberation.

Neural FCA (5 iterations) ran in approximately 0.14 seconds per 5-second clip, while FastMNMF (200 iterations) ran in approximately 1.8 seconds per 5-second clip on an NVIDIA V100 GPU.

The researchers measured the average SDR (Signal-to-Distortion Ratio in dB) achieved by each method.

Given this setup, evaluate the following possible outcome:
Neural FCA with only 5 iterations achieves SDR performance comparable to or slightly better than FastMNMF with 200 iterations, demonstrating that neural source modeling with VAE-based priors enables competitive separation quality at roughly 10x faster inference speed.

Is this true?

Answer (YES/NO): NO